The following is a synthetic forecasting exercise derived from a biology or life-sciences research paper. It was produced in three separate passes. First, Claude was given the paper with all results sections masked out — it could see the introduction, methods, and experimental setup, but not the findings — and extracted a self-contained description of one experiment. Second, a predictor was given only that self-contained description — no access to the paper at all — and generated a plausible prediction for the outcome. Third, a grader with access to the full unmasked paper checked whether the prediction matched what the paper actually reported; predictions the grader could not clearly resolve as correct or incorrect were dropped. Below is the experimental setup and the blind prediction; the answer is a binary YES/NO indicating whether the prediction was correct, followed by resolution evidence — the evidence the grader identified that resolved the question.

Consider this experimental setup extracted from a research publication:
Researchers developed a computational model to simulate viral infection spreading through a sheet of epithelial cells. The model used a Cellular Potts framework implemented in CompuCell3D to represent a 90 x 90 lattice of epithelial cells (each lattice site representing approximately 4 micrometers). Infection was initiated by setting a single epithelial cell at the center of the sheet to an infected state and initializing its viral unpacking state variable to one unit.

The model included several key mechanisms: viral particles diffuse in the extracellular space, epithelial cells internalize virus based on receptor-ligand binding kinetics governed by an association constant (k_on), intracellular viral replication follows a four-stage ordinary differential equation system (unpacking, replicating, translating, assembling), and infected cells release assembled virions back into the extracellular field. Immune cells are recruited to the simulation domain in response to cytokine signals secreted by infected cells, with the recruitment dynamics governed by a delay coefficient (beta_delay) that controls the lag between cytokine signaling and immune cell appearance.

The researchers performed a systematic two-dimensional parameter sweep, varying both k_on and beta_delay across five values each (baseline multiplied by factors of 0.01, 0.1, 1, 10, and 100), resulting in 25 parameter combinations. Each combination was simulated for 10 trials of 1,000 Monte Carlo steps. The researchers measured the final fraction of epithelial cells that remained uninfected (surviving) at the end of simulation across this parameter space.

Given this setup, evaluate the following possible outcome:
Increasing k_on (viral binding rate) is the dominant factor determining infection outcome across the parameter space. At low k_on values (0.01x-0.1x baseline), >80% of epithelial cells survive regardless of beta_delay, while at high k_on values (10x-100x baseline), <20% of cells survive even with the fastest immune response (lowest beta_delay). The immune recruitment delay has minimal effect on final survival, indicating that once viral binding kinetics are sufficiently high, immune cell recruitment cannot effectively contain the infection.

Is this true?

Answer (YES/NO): NO